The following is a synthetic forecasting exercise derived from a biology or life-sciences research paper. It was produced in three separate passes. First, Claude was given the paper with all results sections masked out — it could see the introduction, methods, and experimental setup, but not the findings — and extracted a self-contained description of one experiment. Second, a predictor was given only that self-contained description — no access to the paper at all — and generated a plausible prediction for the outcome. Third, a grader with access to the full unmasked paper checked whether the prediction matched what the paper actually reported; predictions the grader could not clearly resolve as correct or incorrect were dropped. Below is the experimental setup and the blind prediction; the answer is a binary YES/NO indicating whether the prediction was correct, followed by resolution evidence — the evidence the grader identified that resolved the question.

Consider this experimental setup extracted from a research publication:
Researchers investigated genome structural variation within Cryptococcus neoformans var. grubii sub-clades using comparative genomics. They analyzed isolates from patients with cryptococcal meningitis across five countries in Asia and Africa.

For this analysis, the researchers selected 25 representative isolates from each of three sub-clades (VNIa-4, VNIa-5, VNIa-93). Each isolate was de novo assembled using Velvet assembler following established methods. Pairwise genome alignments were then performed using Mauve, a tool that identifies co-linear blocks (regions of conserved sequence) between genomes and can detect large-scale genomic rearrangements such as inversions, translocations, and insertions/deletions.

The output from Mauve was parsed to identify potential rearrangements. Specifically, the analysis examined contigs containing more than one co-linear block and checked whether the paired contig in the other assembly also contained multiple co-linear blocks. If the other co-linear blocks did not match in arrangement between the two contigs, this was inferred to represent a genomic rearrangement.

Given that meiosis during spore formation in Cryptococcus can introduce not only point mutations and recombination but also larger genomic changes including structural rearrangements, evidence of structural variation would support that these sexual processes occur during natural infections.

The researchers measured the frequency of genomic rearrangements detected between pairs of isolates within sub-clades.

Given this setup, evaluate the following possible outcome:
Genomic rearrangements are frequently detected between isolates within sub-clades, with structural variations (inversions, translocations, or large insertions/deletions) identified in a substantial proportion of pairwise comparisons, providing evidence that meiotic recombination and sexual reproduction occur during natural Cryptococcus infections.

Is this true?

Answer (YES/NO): NO